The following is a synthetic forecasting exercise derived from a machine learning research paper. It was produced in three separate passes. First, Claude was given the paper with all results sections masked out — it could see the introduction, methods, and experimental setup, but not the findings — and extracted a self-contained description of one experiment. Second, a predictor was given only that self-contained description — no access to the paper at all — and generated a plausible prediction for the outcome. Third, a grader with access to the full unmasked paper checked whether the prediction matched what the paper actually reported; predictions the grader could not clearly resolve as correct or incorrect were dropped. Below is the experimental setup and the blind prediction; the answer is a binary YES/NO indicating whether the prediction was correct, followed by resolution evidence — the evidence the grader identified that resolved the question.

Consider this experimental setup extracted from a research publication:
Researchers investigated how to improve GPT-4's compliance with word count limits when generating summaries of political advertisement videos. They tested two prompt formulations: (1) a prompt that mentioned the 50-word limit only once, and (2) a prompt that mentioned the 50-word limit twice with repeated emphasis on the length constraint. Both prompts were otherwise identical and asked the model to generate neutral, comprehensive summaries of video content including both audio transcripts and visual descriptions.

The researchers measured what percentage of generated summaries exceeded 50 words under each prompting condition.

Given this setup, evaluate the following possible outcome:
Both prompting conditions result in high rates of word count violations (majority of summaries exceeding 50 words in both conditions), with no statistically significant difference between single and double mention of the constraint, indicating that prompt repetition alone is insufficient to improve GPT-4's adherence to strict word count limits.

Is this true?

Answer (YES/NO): NO